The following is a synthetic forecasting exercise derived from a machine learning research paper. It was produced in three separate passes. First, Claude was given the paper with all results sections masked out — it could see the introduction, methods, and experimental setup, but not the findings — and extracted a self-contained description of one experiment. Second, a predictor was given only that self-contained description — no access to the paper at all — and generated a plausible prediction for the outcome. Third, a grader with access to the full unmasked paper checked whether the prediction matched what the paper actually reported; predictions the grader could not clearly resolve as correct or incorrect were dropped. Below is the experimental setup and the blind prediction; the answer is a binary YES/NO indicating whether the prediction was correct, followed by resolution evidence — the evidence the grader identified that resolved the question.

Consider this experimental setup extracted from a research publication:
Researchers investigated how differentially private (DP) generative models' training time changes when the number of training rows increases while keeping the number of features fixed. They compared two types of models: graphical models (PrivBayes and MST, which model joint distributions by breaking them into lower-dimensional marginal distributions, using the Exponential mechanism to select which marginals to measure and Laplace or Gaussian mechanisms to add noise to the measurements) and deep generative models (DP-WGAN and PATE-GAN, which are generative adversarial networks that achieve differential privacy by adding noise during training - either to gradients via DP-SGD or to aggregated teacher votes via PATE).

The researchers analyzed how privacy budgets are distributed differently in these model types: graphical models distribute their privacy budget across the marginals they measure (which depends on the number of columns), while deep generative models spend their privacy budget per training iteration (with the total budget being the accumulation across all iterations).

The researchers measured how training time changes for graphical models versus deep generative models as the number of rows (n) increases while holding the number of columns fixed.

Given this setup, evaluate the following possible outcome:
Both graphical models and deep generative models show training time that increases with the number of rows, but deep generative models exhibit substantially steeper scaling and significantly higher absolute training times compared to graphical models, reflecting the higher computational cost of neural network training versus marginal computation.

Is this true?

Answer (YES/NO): NO